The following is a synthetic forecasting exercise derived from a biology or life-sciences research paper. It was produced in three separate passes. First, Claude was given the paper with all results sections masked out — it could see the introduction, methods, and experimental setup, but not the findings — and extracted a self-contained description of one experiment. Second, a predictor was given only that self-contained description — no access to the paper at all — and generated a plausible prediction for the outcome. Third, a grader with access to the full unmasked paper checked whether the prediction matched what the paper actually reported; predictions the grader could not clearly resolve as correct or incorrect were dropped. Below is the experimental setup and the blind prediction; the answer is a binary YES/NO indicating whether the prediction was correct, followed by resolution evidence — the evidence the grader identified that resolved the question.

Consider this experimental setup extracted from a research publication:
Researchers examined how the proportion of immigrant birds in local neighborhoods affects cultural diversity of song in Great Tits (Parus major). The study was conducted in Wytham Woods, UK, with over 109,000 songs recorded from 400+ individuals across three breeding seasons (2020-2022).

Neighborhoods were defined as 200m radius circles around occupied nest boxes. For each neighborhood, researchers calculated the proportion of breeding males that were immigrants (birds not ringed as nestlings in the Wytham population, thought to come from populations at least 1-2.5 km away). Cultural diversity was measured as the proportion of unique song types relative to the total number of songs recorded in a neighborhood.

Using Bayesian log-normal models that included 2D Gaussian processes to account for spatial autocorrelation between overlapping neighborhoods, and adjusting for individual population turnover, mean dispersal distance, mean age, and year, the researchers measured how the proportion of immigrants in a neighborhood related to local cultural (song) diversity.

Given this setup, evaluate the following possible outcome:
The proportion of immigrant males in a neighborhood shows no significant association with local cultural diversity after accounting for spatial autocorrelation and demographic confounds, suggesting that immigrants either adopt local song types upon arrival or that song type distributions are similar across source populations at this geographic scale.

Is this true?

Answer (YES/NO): YES